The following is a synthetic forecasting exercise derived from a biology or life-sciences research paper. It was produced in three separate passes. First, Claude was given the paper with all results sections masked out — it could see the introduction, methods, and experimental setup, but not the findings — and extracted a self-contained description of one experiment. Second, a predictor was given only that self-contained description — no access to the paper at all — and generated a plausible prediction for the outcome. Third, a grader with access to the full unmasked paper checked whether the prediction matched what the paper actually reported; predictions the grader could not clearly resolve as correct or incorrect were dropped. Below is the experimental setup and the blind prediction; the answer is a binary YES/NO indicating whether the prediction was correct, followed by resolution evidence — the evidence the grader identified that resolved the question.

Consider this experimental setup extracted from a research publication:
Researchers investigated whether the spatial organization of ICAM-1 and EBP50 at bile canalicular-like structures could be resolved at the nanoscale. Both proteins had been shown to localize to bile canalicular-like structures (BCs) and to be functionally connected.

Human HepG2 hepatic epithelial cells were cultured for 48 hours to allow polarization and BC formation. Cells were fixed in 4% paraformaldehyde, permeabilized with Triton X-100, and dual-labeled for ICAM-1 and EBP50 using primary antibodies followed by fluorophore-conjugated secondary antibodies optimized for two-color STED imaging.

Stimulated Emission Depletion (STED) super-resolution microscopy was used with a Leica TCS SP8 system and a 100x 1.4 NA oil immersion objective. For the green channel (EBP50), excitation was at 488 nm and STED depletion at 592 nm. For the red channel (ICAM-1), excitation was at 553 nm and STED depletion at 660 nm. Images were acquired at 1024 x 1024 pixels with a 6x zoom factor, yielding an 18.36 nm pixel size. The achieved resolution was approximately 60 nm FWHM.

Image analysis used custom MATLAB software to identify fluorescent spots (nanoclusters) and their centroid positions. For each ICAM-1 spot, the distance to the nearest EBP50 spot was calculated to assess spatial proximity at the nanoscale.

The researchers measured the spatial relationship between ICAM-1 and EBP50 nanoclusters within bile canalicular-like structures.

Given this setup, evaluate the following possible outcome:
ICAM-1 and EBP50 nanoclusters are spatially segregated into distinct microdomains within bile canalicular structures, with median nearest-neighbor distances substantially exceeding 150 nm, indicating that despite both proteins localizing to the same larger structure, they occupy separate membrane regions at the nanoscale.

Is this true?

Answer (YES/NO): NO